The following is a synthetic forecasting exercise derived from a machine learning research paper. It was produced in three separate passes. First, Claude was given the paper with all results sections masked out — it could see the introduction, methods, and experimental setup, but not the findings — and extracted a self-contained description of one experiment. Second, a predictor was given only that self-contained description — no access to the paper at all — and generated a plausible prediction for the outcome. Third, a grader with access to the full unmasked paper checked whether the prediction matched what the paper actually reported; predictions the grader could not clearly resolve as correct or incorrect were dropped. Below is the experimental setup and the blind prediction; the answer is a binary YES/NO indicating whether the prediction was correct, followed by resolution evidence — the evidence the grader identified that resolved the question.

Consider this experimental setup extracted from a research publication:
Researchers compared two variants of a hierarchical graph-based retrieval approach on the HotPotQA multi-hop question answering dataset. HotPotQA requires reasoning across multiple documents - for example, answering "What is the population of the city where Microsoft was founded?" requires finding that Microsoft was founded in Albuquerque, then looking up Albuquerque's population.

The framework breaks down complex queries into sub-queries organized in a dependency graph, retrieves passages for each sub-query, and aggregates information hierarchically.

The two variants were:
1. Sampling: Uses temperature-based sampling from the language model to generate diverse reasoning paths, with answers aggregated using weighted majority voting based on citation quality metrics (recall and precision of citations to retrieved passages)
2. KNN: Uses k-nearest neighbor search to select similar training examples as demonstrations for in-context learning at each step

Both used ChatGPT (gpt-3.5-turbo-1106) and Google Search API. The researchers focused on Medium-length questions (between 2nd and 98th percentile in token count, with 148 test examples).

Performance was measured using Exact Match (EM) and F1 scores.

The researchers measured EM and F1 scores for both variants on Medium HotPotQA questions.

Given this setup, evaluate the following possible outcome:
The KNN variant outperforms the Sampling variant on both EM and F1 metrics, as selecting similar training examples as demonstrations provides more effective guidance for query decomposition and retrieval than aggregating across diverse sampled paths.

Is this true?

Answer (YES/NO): YES